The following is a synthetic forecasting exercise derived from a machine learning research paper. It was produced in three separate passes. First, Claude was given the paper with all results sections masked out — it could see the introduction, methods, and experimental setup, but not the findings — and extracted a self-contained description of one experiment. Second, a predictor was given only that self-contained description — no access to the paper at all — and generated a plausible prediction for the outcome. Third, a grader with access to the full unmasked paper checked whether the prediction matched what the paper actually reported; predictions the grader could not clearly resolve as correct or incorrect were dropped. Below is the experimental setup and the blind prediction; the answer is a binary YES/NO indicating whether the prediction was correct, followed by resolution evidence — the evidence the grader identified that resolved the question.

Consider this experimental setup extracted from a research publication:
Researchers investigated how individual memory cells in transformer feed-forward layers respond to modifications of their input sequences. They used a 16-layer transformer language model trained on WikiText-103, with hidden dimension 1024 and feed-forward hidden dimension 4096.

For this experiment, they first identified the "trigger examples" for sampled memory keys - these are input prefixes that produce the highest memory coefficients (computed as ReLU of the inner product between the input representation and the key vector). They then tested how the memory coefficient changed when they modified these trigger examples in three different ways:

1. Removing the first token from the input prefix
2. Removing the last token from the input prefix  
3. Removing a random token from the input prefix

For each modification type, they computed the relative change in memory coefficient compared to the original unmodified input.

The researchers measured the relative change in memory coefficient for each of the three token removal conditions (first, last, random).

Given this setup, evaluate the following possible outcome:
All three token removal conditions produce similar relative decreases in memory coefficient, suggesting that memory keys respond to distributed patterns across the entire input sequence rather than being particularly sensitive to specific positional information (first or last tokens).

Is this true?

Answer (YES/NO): NO